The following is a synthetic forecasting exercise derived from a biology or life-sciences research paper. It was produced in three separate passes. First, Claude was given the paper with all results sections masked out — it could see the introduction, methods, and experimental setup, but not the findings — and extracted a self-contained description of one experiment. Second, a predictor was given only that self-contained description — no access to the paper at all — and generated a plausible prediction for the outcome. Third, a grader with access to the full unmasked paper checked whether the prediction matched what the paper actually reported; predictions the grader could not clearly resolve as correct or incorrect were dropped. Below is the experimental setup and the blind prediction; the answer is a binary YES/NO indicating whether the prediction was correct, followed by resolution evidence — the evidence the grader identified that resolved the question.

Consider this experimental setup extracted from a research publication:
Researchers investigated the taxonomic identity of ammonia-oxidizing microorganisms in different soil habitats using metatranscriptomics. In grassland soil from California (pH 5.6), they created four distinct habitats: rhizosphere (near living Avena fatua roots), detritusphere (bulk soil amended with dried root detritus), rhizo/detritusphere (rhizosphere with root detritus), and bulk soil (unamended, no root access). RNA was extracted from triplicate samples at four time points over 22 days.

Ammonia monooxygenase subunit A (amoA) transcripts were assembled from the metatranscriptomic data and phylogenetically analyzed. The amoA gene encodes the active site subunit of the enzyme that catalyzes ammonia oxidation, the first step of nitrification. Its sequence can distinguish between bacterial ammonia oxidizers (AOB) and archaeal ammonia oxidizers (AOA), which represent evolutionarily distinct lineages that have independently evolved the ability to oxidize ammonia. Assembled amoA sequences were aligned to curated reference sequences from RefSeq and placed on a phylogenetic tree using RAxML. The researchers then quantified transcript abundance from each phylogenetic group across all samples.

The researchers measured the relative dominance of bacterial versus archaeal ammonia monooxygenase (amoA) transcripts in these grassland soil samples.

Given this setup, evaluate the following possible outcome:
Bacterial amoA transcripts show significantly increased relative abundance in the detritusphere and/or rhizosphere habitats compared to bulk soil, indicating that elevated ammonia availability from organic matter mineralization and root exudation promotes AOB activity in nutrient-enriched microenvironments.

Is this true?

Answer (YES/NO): NO